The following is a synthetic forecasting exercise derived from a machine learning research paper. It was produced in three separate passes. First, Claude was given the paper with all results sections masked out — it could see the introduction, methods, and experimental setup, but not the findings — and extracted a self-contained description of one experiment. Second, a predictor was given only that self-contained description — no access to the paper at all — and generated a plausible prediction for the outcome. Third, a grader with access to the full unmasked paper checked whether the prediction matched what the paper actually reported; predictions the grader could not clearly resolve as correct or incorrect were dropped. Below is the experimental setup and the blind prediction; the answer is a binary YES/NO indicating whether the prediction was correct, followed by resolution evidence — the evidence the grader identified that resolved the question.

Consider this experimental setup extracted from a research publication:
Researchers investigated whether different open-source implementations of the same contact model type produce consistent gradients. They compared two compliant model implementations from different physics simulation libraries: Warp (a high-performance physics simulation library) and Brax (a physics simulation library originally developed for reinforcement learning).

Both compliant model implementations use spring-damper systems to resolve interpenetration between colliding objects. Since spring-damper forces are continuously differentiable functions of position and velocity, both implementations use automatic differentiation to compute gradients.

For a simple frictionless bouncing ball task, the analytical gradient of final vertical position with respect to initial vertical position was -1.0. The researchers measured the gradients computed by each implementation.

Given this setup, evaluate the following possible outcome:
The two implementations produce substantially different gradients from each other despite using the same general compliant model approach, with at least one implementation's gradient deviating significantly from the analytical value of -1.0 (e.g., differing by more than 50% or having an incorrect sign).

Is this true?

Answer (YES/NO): YES